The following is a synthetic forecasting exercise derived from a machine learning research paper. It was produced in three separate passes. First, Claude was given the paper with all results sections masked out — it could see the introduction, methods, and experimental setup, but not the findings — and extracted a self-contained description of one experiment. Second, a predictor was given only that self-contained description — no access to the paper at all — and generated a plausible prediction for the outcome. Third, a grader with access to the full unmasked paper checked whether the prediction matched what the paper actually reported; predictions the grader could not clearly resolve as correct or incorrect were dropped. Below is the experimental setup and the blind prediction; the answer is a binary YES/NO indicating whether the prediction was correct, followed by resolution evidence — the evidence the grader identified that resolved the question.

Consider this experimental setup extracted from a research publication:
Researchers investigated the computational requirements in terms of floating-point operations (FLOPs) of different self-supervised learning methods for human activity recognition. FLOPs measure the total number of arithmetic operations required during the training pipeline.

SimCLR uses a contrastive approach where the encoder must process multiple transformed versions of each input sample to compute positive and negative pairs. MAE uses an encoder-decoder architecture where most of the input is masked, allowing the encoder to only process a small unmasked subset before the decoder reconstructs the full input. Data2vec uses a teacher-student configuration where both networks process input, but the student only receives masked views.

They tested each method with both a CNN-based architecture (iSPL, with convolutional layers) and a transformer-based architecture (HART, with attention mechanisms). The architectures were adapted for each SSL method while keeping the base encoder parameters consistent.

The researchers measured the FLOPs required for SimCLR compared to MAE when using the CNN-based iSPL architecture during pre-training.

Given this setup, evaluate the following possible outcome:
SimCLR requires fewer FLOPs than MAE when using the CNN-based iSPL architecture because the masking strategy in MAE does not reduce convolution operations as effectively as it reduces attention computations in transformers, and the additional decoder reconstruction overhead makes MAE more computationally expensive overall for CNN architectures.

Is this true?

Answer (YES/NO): NO